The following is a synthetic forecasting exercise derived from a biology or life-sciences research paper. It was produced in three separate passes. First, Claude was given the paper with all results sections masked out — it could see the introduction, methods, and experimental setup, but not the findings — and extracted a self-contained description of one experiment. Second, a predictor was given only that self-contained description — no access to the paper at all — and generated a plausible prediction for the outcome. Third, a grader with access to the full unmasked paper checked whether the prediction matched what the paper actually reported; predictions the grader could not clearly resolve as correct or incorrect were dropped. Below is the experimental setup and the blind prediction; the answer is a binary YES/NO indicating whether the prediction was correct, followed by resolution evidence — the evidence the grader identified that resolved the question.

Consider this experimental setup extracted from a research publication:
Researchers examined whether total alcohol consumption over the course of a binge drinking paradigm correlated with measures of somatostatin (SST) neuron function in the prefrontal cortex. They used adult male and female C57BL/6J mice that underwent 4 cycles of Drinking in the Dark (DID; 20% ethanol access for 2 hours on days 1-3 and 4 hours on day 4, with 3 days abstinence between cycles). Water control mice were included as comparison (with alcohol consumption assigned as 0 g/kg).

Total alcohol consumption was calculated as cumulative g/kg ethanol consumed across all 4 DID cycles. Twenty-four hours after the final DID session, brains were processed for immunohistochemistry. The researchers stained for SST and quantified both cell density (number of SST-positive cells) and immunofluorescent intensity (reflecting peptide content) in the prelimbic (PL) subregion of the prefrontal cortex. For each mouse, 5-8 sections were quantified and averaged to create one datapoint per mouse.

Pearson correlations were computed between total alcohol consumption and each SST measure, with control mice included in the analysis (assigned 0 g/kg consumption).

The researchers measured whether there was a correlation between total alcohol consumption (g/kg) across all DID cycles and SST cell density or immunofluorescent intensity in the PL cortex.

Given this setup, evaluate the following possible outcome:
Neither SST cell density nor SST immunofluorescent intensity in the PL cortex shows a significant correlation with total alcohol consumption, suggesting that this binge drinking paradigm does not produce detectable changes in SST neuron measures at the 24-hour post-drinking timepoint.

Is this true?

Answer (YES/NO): YES